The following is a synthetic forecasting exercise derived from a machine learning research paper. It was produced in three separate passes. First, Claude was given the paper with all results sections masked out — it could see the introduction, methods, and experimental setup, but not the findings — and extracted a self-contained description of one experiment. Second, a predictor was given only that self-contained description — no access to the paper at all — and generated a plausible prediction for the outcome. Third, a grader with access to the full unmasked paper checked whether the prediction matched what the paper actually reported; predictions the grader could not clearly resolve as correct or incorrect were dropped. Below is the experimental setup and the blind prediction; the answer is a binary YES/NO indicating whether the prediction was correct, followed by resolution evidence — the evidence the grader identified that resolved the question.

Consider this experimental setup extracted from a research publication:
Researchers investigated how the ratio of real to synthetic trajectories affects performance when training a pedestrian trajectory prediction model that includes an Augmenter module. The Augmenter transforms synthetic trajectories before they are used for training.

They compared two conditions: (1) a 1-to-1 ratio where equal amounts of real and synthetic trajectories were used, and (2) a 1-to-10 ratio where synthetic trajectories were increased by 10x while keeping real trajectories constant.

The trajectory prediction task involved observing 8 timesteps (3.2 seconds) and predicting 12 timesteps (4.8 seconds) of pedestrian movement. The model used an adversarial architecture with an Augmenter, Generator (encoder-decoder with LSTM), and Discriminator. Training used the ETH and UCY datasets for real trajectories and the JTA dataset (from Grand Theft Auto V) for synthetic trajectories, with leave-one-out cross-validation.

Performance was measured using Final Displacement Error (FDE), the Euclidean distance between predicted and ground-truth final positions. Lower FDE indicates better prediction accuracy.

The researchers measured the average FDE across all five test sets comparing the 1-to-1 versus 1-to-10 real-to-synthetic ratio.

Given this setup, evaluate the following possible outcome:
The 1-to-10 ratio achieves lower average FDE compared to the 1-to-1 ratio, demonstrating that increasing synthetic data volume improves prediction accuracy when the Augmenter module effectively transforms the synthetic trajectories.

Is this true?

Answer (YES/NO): NO